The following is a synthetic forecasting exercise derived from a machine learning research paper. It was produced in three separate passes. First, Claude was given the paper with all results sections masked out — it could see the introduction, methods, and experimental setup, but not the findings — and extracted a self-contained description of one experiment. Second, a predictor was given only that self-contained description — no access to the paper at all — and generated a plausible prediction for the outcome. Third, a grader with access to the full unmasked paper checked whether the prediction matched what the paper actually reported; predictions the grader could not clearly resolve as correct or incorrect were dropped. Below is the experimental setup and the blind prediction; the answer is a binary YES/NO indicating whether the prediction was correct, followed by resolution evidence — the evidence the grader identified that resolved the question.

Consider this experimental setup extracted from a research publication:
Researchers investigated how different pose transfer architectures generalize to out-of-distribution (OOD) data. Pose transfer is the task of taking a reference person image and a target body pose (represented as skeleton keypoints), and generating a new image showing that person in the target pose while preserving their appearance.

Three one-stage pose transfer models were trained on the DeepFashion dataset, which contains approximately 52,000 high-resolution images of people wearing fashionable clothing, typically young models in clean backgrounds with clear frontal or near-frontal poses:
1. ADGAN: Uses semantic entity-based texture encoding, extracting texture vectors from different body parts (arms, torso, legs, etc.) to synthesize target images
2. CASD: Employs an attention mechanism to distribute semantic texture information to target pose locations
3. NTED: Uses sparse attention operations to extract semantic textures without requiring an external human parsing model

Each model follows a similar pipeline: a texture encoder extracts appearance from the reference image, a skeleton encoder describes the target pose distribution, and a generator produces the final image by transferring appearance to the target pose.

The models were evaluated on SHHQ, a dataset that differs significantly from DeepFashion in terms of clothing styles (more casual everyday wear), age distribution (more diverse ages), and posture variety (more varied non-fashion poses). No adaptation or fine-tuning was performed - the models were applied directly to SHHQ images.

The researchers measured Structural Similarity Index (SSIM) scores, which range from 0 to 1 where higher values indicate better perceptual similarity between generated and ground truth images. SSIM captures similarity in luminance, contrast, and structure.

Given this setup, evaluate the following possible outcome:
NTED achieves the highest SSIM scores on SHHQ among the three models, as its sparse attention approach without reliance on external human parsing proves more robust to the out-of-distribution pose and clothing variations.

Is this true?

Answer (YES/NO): NO